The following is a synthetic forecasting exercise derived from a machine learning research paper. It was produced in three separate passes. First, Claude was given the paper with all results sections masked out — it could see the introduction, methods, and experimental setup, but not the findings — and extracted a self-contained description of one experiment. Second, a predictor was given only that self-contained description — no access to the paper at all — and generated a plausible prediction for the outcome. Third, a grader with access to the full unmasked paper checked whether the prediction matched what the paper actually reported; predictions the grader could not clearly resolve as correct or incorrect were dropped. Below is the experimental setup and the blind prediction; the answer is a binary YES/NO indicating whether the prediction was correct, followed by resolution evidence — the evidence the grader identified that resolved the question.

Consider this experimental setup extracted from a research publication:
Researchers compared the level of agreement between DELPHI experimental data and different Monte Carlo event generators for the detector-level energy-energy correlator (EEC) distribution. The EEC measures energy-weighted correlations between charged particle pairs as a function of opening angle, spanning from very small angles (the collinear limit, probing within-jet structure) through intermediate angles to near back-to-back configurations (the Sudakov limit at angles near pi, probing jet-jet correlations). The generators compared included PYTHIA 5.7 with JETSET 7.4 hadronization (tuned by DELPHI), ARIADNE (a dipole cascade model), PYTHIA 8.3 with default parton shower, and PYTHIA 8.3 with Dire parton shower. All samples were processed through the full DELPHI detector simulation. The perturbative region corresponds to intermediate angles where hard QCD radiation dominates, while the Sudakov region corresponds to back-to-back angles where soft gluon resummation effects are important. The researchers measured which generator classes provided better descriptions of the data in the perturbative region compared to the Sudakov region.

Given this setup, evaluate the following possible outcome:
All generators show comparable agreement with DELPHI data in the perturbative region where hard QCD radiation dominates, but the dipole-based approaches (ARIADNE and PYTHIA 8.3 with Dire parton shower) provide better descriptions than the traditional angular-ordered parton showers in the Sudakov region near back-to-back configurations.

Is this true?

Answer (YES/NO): NO